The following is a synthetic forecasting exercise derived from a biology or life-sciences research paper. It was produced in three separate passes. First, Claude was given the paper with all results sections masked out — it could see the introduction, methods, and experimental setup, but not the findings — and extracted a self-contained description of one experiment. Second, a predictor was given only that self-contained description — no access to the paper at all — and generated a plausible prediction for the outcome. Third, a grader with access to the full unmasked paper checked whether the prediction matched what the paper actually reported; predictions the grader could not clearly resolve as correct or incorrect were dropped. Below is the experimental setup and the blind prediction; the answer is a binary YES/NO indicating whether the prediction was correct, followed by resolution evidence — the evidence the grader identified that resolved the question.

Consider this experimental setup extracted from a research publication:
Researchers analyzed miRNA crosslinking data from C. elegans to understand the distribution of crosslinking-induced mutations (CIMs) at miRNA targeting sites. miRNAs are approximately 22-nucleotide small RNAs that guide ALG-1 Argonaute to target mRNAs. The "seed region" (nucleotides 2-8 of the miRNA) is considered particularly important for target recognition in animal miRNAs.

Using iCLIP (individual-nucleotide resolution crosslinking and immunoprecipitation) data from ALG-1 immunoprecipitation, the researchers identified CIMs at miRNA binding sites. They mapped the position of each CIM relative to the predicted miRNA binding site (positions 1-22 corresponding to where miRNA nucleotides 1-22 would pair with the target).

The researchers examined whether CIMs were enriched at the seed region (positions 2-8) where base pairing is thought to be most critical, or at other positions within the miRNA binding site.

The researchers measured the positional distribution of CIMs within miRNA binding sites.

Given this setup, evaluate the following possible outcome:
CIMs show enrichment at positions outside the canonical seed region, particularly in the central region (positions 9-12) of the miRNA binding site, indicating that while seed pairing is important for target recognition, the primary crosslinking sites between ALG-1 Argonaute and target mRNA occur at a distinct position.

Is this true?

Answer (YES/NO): YES